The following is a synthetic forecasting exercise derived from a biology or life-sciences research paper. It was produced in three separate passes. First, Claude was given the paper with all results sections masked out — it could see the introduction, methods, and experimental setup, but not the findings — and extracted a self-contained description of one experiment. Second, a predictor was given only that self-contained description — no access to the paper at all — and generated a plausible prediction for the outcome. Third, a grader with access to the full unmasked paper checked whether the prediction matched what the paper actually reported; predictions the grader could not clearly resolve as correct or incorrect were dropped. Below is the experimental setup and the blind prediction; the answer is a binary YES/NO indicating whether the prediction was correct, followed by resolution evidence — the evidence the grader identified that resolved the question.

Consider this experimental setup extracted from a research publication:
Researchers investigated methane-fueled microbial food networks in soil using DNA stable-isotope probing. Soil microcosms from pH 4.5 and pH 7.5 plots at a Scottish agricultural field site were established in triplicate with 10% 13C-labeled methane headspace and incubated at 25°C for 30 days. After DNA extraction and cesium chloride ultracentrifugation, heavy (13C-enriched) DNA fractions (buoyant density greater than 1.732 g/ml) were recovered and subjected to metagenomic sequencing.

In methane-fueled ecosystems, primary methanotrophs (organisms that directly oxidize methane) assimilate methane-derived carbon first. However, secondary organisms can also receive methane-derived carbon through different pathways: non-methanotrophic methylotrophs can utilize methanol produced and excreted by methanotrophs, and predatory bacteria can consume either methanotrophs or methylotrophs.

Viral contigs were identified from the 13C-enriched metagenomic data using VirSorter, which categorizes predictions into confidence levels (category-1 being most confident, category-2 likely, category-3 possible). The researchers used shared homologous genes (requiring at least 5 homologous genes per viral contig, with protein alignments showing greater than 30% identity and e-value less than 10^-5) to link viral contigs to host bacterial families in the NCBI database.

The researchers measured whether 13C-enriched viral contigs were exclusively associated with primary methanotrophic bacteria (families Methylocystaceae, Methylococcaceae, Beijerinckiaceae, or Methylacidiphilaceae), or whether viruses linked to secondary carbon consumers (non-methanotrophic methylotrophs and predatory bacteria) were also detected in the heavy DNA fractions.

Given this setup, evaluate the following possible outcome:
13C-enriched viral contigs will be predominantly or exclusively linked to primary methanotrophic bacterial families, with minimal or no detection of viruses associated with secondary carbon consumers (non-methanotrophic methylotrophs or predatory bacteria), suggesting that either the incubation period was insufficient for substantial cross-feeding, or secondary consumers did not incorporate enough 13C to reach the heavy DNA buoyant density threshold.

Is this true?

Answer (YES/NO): NO